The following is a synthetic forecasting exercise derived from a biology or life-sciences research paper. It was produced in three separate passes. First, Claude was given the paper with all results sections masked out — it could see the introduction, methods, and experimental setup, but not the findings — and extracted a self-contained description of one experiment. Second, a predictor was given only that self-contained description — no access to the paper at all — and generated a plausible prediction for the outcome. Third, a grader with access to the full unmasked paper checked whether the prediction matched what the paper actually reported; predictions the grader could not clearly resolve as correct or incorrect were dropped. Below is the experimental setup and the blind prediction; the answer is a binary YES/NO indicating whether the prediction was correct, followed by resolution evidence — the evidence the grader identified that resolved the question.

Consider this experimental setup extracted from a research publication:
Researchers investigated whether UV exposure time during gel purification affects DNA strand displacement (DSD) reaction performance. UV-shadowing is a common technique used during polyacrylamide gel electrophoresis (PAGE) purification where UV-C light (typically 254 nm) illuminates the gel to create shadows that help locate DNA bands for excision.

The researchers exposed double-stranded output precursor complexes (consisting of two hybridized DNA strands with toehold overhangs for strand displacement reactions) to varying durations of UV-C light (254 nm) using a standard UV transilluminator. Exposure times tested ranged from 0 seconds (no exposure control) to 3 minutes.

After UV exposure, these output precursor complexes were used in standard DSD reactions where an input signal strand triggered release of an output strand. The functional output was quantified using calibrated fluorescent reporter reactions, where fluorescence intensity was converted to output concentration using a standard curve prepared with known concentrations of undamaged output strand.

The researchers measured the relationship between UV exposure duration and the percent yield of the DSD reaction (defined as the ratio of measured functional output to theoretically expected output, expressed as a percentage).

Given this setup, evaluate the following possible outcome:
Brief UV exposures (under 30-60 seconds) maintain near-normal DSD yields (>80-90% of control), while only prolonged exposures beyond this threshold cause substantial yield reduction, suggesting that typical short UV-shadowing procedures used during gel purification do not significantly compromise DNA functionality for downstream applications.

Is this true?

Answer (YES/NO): NO